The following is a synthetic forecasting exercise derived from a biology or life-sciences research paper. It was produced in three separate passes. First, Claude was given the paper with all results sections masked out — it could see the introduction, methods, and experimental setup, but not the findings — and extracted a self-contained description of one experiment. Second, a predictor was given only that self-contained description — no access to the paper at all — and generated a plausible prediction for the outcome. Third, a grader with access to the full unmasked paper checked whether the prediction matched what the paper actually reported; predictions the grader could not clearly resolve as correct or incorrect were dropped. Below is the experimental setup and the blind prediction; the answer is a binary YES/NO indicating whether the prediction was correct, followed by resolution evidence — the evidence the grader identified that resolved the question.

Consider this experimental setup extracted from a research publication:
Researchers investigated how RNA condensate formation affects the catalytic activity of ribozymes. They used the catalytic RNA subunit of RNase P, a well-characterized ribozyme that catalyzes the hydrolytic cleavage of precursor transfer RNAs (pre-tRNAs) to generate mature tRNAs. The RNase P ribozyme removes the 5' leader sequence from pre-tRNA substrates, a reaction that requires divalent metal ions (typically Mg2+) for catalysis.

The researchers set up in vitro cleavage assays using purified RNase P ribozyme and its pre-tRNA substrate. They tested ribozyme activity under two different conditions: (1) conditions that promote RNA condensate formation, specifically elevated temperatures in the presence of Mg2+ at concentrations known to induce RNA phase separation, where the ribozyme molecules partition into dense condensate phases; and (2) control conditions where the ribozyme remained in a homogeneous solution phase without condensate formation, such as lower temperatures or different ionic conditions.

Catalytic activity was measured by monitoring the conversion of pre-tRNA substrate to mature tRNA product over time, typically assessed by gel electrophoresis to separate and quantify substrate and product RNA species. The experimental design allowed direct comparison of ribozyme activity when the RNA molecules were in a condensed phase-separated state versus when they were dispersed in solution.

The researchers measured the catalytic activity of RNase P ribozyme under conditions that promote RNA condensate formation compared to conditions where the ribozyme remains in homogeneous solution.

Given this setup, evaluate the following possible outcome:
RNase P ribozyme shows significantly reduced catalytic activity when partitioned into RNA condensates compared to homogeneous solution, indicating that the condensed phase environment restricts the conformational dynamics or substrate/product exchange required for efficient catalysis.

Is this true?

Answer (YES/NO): YES